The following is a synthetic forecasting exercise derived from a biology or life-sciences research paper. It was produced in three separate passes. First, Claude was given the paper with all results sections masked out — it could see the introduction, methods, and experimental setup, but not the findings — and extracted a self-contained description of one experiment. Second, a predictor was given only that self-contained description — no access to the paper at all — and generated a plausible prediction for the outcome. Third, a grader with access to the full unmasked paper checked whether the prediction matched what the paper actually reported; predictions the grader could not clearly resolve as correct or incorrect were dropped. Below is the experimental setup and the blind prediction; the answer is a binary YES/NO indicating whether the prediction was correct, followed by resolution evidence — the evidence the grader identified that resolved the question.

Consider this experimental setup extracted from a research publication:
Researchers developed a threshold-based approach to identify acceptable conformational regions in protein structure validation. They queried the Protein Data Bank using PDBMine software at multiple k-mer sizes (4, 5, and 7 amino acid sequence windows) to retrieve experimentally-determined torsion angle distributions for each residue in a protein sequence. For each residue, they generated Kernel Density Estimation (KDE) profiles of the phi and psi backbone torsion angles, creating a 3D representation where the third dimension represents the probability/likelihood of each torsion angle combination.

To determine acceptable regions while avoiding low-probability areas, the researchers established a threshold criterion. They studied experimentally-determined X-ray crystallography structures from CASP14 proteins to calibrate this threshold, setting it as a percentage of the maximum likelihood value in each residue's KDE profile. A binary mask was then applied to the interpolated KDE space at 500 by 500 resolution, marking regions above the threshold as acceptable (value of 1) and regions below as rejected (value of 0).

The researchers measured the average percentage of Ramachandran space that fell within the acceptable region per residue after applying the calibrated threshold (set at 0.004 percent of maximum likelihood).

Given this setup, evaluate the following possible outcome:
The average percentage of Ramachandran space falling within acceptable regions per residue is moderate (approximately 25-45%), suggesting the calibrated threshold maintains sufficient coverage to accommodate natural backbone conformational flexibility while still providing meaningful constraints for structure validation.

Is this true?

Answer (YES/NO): NO